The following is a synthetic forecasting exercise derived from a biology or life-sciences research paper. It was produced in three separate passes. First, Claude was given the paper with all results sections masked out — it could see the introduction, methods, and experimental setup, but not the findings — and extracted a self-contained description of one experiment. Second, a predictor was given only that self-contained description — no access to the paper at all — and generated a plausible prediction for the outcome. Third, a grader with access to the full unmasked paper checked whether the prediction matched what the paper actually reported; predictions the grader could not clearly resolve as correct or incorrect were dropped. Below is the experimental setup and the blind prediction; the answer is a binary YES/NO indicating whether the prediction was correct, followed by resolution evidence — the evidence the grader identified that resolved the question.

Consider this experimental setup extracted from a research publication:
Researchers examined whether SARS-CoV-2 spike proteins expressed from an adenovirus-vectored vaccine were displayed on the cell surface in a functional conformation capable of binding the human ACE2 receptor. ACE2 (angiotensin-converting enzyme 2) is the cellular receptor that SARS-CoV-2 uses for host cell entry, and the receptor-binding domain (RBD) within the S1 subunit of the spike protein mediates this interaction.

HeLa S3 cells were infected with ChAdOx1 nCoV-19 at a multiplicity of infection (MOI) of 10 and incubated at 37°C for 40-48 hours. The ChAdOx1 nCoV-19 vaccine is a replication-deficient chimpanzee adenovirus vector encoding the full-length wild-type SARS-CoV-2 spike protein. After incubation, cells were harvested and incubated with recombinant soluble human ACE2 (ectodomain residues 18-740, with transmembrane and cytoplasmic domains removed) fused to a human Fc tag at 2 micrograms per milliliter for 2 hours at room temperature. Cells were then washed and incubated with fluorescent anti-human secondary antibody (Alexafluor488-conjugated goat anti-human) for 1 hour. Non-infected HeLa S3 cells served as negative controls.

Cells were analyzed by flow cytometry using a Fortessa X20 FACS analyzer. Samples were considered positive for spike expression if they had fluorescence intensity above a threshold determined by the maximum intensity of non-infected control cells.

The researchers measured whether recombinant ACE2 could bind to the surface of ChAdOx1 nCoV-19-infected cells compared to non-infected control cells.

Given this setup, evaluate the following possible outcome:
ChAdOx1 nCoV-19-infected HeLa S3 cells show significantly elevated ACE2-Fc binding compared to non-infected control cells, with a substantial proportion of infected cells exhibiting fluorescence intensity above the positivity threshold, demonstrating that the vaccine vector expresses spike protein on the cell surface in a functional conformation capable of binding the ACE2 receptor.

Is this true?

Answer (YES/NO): YES